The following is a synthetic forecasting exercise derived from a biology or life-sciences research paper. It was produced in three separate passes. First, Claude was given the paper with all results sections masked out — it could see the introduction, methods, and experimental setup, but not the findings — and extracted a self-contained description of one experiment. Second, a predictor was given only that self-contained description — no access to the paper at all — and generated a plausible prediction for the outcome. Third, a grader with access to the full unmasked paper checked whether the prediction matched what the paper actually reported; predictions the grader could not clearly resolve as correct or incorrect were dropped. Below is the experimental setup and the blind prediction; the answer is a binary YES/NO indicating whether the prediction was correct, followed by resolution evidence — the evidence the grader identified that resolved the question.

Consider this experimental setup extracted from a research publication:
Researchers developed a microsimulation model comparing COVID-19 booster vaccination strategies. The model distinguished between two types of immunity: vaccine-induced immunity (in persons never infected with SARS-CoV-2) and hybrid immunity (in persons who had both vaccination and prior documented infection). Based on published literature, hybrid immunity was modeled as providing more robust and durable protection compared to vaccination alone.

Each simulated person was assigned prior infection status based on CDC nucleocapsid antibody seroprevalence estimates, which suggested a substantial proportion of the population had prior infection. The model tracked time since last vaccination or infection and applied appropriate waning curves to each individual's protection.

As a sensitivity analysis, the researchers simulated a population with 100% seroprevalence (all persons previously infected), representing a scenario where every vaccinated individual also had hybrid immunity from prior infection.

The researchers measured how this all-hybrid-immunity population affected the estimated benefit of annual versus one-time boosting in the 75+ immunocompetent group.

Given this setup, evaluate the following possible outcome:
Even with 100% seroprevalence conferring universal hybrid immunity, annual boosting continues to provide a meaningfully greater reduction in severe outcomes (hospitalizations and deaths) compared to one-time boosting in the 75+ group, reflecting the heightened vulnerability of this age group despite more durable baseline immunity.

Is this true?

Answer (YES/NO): YES